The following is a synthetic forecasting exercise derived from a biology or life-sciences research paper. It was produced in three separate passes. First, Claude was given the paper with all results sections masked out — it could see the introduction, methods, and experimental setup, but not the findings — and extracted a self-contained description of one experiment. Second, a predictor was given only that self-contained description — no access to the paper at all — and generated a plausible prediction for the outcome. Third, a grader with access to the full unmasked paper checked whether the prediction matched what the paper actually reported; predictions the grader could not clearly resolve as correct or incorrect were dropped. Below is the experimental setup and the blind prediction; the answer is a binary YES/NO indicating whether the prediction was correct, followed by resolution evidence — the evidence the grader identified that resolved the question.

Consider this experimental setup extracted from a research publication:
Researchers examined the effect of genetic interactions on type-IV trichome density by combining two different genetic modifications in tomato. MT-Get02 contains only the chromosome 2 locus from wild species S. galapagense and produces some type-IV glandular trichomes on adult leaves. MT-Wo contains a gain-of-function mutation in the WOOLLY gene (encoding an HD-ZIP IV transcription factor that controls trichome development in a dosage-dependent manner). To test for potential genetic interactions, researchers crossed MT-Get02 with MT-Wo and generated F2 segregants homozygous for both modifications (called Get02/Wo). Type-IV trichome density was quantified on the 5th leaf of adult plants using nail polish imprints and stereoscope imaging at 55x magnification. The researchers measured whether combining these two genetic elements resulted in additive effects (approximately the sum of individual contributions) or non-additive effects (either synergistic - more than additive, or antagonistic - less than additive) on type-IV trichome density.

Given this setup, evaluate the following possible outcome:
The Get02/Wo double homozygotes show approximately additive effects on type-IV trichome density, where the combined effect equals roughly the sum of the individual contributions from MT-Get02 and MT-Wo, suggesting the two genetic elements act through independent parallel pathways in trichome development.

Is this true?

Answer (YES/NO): NO